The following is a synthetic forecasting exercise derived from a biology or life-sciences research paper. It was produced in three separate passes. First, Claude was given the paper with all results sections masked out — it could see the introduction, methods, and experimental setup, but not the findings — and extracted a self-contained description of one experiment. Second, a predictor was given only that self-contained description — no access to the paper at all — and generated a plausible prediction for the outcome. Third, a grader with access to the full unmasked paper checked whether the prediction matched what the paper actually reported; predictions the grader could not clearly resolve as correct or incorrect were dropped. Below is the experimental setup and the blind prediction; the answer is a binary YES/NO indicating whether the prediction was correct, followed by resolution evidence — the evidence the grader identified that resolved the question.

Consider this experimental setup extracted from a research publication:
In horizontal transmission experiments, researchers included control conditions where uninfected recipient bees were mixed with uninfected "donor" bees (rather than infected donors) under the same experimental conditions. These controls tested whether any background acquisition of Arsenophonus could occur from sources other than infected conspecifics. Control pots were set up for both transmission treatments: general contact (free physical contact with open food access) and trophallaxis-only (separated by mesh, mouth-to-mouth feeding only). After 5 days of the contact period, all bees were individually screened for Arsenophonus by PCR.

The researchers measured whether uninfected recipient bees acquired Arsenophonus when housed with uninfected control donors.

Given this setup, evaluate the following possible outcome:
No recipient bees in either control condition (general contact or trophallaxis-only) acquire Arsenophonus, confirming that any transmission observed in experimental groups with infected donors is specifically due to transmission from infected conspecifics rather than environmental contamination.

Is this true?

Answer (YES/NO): NO